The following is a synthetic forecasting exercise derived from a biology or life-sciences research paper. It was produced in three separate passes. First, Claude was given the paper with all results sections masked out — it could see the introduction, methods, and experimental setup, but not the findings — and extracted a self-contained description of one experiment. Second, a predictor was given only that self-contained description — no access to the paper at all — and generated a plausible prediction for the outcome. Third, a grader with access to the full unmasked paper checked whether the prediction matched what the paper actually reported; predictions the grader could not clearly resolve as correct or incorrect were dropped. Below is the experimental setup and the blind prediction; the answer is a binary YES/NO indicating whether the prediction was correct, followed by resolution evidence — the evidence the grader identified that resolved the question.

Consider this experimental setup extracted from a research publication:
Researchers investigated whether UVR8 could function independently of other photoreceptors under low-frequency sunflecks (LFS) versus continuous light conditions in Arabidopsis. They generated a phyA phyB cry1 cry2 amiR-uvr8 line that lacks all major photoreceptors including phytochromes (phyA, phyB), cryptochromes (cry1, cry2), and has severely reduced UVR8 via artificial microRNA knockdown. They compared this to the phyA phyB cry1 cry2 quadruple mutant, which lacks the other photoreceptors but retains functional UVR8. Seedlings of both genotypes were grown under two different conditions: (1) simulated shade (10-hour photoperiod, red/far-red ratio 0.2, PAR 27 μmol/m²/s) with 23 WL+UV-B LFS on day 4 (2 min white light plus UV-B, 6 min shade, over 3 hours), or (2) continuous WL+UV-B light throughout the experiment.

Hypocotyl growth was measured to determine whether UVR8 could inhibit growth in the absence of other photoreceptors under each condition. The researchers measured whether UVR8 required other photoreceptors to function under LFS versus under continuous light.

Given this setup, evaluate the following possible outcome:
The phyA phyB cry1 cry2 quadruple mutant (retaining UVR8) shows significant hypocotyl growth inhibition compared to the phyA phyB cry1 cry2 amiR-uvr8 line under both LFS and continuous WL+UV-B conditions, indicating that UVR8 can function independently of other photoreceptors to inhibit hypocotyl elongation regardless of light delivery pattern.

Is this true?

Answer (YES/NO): NO